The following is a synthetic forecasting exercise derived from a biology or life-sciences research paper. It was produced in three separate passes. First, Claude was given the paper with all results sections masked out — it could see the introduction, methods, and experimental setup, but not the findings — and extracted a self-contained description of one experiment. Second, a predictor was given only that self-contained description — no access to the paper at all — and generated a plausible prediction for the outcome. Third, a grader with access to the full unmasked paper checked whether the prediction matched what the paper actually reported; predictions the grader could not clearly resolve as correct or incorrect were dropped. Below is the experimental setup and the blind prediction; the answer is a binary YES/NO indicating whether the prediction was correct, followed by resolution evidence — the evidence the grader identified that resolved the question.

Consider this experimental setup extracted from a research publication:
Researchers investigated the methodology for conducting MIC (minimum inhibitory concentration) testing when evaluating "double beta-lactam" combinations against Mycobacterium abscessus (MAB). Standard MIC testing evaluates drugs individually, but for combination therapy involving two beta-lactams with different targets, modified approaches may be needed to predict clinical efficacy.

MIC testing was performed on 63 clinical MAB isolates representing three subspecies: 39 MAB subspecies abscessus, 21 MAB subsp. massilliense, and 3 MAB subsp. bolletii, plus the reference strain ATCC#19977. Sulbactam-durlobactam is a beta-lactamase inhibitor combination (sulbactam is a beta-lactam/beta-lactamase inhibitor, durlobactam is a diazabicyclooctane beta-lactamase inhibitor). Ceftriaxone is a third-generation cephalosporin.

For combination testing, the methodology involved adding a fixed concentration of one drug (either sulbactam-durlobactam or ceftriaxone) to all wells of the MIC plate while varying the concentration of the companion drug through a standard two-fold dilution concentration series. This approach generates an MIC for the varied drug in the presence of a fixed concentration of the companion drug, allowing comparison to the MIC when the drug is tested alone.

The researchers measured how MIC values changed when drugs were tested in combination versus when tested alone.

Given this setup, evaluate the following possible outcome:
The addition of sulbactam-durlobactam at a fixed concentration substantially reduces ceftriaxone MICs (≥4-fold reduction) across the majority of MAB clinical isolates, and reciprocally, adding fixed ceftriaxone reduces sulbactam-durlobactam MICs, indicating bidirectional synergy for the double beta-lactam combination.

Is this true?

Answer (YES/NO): YES